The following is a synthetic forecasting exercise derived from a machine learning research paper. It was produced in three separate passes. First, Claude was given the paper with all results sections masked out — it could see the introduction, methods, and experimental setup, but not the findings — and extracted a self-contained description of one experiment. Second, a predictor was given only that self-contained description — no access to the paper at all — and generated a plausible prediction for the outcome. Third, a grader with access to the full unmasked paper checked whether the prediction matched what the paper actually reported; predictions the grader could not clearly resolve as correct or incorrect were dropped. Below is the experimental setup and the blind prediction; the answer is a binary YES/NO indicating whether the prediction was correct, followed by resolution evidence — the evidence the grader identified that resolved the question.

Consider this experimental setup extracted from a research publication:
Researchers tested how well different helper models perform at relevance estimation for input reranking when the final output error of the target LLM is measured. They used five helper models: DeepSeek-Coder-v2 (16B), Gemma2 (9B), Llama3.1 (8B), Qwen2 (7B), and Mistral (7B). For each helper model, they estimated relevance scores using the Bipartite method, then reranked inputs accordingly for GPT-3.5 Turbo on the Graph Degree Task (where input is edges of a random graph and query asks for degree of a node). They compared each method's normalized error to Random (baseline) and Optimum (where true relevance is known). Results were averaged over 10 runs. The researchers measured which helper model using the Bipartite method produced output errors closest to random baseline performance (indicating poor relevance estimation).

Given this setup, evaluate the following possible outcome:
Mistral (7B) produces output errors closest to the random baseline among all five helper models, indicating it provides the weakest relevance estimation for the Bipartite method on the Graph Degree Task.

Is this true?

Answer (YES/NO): NO